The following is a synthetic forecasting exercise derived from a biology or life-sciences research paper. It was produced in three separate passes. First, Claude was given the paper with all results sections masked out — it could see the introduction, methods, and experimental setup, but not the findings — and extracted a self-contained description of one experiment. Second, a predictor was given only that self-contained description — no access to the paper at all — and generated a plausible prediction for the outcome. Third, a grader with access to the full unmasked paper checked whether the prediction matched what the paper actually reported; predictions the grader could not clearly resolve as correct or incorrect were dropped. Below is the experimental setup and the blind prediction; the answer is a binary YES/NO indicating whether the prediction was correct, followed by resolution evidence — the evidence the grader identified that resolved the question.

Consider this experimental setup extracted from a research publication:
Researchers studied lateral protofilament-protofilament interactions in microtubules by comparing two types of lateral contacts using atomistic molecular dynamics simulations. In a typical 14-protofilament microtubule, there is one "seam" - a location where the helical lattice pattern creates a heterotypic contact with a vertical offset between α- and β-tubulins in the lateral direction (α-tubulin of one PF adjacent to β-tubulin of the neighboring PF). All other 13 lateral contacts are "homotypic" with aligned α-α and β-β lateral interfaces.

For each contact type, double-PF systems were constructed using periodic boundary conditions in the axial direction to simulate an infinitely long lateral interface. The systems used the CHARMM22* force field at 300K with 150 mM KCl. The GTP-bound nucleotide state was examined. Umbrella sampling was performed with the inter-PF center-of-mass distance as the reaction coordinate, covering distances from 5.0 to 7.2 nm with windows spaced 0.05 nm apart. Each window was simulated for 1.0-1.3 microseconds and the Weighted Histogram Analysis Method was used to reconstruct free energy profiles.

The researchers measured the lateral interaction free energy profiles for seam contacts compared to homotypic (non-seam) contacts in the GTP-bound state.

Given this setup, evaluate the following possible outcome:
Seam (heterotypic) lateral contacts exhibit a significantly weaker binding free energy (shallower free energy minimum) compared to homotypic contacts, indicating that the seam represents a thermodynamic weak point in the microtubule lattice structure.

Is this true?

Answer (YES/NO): YES